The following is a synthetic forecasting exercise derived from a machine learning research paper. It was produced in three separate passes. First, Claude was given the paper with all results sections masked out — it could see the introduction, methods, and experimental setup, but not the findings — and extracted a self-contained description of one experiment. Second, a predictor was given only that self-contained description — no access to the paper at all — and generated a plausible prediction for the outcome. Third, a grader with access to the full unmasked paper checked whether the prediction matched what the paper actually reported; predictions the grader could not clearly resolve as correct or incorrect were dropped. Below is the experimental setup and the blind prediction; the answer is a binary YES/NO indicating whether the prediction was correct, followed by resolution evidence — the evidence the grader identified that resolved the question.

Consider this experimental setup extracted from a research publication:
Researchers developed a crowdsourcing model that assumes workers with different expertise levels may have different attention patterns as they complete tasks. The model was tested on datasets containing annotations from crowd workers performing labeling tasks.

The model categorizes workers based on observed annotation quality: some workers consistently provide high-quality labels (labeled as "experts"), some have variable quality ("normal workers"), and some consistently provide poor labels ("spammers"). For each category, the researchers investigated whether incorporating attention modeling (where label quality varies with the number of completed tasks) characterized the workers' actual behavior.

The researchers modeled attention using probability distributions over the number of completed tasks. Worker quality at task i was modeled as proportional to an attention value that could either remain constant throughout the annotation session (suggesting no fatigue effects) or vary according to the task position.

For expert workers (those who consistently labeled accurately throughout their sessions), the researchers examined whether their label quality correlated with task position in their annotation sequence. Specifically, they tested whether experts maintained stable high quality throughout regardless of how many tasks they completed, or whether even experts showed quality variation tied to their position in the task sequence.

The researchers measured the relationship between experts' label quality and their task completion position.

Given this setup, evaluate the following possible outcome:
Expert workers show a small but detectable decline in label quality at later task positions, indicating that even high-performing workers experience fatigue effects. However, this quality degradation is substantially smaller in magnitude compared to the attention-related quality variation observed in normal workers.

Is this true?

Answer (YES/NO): NO